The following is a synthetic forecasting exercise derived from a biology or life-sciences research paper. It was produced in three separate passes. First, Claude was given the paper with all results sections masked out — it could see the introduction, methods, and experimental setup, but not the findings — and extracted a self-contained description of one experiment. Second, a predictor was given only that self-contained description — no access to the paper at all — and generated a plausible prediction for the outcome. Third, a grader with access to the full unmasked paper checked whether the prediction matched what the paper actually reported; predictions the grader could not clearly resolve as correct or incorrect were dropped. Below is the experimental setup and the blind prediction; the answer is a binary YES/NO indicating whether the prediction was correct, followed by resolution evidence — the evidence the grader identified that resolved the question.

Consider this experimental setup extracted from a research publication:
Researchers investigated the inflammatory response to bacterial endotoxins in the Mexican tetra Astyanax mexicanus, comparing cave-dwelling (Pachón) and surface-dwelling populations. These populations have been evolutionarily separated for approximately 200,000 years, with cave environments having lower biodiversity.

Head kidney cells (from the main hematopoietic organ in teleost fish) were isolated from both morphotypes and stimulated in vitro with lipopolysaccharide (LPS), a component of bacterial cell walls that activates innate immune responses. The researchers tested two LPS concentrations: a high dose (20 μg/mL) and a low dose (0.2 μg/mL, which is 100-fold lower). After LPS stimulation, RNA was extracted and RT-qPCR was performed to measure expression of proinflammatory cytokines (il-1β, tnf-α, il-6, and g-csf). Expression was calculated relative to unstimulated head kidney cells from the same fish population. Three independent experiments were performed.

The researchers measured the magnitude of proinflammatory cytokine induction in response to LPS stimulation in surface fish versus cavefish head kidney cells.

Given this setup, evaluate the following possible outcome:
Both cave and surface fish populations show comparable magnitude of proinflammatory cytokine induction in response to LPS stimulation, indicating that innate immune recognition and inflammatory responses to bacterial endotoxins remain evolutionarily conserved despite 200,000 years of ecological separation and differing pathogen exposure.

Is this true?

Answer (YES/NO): NO